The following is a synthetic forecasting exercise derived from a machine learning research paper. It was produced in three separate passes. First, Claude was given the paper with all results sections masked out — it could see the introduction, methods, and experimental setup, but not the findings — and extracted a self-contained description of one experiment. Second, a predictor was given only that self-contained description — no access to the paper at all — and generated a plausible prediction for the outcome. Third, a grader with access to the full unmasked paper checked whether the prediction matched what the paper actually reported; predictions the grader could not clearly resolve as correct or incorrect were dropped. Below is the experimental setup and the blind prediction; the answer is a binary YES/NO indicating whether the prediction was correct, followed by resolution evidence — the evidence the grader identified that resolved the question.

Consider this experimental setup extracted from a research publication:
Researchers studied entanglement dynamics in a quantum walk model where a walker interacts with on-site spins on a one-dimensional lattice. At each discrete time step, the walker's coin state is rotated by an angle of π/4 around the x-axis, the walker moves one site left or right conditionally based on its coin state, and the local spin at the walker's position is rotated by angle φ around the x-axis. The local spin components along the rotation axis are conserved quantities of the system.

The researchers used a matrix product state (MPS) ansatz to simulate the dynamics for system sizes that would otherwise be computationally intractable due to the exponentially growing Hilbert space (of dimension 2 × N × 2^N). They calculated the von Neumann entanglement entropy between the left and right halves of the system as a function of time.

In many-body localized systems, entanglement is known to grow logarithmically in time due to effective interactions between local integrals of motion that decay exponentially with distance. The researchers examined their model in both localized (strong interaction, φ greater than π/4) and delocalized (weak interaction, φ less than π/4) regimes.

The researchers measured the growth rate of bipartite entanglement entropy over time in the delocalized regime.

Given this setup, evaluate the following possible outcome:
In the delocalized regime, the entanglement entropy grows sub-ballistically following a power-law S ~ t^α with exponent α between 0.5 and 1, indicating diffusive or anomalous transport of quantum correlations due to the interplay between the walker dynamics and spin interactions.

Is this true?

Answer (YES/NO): NO